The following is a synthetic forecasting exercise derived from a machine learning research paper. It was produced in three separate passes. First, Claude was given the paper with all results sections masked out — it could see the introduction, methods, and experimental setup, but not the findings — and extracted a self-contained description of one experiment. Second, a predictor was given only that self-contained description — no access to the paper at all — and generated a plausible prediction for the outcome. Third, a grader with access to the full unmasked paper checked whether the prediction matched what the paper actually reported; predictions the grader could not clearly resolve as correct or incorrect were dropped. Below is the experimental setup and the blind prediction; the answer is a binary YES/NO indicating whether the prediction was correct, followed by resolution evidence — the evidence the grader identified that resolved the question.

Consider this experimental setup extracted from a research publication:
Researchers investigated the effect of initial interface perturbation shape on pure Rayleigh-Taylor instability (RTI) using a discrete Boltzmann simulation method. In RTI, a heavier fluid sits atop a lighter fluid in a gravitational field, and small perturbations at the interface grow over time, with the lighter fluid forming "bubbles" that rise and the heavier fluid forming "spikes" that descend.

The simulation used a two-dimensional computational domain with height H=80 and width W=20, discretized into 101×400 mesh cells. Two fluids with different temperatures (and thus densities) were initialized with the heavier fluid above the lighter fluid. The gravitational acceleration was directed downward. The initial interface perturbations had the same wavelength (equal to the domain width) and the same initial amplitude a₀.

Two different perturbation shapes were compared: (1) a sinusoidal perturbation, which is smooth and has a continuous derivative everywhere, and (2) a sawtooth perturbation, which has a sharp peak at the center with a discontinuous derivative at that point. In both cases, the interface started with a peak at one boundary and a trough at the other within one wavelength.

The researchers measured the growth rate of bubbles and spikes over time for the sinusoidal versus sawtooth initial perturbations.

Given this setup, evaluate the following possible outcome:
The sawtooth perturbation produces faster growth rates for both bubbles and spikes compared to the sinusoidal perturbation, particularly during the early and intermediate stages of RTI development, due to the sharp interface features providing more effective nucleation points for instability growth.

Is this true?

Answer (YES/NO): NO